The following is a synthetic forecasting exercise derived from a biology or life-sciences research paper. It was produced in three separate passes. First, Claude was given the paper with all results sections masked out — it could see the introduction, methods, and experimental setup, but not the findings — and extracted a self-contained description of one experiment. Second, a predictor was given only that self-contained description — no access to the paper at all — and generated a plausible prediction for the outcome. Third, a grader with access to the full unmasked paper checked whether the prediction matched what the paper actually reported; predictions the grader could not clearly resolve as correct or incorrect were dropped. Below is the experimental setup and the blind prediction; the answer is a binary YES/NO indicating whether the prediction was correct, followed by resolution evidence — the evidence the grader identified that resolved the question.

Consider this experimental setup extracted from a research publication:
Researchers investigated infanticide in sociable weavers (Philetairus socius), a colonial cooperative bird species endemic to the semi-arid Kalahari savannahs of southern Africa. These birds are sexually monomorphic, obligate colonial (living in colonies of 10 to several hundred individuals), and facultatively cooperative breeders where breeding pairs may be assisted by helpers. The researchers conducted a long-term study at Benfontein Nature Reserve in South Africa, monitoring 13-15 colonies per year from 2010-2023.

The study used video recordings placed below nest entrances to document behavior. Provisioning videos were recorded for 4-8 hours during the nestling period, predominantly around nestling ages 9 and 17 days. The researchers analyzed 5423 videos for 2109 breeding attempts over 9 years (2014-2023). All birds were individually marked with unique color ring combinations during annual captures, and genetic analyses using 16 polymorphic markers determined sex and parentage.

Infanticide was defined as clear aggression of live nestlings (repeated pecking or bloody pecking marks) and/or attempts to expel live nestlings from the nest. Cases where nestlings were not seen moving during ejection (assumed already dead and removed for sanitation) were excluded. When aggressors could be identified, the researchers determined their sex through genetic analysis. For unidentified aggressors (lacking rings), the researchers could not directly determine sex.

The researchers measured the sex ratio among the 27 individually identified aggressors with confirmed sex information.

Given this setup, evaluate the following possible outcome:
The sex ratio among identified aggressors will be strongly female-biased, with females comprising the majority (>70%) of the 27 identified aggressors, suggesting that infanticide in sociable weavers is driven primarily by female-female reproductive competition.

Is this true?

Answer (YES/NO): NO